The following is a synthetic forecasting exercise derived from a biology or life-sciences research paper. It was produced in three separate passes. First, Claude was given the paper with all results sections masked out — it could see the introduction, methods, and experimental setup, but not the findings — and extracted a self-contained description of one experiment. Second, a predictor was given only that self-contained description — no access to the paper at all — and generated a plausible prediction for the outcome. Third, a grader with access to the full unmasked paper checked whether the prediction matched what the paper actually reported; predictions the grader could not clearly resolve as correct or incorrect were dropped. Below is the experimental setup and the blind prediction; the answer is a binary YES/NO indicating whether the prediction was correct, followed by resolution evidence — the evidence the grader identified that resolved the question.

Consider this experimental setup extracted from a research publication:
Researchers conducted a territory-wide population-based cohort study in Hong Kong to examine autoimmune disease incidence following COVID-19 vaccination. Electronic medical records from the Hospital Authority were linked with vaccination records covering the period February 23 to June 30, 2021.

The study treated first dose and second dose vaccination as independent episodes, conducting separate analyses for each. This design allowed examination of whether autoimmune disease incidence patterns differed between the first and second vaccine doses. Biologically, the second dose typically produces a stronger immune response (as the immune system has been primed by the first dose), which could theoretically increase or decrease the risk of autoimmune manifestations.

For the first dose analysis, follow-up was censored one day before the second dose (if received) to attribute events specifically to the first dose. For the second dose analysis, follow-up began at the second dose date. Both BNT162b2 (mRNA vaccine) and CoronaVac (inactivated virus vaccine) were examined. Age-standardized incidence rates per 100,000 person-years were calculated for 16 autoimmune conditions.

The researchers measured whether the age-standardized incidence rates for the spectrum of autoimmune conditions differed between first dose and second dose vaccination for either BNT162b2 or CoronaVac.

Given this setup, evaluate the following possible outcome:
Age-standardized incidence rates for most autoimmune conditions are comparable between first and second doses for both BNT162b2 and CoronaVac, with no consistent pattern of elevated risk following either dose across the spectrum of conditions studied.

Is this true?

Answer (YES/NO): YES